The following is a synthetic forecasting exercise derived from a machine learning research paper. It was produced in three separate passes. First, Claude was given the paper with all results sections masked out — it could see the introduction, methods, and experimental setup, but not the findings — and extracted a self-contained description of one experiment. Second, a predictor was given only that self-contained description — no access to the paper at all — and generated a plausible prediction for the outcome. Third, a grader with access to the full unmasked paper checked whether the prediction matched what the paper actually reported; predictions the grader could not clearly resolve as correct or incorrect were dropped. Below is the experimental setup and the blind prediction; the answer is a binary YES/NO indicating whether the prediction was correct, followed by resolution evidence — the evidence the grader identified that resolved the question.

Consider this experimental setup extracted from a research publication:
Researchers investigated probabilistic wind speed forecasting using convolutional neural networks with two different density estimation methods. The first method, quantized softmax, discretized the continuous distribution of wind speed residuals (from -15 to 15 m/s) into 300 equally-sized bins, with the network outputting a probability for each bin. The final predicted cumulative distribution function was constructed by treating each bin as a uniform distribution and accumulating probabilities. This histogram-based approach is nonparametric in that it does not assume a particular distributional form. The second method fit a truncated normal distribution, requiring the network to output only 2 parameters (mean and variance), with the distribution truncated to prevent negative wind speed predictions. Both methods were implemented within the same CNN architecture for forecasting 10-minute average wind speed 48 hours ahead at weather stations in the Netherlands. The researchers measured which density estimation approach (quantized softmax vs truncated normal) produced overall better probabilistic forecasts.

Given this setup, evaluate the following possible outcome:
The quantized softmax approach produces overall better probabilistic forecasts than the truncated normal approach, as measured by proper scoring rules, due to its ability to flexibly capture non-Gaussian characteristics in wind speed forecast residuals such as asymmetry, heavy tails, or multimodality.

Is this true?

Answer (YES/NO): NO